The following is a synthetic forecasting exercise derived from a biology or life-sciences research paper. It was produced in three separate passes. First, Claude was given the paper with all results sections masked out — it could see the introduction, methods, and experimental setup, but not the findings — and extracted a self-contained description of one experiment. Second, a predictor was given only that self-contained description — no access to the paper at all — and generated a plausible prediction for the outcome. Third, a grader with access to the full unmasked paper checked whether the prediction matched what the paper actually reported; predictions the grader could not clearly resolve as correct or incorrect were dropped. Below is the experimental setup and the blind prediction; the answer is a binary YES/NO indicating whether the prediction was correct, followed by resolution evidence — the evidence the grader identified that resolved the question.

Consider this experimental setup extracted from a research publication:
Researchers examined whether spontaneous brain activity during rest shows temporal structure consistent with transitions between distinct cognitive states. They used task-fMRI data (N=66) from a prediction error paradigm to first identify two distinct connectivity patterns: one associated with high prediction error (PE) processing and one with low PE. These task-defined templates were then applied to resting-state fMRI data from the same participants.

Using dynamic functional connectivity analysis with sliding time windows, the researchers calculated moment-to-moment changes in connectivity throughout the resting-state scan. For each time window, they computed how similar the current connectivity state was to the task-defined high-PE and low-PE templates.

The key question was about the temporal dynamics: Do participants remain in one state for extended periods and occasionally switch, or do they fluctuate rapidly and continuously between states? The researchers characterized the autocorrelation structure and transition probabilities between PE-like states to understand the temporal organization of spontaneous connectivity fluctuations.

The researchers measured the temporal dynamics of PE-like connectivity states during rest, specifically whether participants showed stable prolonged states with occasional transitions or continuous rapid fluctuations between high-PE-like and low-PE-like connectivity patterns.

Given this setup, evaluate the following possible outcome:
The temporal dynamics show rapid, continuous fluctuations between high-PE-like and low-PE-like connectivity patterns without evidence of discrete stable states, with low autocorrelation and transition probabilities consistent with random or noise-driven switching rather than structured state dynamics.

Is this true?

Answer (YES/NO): NO